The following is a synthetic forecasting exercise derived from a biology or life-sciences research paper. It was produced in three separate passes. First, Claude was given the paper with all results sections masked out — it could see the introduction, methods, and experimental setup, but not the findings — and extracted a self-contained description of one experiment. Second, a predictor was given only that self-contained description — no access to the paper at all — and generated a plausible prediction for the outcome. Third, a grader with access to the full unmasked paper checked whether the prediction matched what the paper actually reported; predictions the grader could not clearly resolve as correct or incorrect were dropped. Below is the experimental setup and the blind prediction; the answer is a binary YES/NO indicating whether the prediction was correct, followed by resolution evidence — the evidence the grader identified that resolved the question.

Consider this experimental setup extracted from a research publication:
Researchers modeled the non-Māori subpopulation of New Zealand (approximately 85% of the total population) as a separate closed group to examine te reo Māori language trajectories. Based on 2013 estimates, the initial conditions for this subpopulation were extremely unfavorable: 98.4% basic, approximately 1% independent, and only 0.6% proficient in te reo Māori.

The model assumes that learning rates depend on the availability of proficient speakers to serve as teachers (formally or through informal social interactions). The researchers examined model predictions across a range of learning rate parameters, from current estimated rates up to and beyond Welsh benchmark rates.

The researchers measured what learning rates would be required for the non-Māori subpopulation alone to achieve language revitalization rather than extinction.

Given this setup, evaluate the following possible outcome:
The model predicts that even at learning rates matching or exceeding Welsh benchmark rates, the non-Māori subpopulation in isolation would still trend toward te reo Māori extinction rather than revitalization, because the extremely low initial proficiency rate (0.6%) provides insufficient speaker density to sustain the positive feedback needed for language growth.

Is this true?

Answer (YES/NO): YES